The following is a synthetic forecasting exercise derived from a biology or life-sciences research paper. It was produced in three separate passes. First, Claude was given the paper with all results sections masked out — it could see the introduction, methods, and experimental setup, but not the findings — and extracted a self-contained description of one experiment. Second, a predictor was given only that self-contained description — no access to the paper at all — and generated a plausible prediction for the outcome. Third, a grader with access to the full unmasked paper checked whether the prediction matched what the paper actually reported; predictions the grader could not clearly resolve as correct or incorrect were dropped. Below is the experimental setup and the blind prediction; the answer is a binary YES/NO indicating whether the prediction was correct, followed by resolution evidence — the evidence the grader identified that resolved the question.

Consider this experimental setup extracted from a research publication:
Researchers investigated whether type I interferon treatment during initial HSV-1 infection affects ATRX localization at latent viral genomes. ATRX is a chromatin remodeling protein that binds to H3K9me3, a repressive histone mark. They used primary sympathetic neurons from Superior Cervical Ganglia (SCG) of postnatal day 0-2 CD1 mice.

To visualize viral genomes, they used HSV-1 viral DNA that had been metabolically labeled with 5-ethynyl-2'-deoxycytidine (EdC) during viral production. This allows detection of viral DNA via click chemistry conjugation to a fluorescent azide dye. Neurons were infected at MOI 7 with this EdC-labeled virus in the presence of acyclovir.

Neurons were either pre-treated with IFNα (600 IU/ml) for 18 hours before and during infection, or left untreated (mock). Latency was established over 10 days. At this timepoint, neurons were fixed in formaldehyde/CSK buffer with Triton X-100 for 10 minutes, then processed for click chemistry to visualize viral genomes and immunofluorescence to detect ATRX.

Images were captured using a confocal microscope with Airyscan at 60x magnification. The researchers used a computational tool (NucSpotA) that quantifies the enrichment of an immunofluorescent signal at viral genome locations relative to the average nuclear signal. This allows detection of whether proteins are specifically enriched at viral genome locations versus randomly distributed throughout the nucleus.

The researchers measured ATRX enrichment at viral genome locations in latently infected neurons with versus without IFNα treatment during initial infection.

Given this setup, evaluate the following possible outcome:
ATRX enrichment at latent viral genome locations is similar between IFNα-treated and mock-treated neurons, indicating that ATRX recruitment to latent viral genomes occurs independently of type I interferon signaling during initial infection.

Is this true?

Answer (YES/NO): NO